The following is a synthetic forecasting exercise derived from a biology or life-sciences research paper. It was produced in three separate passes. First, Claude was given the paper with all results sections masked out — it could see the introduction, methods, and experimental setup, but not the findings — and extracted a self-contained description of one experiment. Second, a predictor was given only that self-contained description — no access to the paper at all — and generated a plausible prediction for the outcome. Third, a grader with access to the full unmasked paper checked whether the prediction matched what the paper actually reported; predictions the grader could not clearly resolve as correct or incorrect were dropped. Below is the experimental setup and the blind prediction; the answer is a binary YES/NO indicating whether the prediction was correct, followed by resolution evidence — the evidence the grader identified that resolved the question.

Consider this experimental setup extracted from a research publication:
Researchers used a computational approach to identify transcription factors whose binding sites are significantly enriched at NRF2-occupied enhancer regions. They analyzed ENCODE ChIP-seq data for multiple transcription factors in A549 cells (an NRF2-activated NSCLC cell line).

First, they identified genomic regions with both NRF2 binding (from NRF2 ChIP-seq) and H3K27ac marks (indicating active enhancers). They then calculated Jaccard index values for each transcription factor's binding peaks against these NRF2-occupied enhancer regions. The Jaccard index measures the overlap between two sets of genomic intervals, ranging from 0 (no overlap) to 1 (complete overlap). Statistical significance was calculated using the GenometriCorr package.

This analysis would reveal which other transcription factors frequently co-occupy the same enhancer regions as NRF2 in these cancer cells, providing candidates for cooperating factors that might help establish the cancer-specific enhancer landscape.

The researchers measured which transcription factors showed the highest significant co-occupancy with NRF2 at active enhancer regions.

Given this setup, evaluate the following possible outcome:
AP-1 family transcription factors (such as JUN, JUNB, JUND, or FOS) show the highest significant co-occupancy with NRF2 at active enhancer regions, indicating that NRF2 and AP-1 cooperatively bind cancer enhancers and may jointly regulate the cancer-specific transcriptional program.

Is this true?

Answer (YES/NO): NO